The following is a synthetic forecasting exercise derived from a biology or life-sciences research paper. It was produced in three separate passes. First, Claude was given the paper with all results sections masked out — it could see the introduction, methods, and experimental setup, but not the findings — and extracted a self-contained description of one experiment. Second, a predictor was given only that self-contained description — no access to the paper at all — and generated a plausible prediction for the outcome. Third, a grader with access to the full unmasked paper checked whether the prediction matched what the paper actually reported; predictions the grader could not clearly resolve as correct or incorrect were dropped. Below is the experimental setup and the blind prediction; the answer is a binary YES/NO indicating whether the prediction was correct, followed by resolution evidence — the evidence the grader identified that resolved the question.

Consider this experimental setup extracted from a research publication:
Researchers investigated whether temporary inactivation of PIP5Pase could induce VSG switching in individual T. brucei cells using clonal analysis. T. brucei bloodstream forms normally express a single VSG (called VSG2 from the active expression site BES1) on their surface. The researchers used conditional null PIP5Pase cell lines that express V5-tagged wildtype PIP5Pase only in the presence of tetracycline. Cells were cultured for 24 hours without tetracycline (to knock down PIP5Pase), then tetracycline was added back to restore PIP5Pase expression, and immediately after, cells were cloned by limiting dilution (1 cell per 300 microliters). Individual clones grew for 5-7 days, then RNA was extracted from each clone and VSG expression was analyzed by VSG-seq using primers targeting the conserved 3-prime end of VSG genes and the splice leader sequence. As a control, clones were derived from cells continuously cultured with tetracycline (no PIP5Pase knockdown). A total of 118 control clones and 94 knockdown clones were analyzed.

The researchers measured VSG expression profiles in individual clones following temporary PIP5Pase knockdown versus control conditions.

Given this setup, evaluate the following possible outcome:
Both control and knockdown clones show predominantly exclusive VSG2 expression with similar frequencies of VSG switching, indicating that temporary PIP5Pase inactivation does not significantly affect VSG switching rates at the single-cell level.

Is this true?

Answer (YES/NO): NO